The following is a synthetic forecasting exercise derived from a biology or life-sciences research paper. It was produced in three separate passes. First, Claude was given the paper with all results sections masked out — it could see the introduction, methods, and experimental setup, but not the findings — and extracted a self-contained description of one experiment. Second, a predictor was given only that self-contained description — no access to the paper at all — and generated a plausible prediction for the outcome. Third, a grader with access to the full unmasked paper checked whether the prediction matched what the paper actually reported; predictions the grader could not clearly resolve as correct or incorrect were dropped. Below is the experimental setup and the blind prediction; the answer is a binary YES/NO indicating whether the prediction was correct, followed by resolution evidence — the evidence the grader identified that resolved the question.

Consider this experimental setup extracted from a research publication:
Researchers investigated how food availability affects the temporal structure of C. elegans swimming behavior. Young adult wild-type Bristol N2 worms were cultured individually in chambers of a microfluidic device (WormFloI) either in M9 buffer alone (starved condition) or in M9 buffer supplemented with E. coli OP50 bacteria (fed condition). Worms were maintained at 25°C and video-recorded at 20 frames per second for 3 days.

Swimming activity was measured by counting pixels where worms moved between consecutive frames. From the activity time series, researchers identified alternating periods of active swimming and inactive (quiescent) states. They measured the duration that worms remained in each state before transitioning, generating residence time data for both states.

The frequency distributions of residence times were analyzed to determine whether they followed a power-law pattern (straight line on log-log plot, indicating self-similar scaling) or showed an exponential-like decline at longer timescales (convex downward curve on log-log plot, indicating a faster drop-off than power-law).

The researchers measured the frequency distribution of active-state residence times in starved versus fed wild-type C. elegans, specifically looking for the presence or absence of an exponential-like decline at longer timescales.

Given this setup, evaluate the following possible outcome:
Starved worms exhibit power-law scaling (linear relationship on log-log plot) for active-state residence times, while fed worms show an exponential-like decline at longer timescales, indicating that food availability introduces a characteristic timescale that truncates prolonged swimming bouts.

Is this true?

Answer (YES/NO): YES